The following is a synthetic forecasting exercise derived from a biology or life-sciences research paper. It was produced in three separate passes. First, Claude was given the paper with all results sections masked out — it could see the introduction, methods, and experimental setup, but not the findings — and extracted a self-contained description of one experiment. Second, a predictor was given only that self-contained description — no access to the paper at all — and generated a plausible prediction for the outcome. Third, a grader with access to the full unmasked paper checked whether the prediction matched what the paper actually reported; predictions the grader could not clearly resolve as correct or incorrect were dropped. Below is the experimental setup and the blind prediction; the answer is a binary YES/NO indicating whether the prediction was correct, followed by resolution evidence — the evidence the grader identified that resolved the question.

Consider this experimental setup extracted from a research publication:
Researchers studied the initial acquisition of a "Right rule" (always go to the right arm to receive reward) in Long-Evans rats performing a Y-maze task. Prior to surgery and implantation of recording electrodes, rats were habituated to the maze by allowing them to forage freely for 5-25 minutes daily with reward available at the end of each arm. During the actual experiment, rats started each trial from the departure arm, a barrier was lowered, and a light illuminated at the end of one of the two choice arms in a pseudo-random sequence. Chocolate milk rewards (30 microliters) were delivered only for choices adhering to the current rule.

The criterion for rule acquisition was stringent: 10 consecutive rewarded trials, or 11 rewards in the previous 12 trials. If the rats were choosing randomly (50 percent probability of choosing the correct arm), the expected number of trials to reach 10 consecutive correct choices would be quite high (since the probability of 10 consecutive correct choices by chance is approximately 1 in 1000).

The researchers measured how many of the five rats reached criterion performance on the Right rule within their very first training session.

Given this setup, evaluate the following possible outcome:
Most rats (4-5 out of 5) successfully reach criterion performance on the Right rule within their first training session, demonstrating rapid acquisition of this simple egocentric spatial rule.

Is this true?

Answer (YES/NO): YES